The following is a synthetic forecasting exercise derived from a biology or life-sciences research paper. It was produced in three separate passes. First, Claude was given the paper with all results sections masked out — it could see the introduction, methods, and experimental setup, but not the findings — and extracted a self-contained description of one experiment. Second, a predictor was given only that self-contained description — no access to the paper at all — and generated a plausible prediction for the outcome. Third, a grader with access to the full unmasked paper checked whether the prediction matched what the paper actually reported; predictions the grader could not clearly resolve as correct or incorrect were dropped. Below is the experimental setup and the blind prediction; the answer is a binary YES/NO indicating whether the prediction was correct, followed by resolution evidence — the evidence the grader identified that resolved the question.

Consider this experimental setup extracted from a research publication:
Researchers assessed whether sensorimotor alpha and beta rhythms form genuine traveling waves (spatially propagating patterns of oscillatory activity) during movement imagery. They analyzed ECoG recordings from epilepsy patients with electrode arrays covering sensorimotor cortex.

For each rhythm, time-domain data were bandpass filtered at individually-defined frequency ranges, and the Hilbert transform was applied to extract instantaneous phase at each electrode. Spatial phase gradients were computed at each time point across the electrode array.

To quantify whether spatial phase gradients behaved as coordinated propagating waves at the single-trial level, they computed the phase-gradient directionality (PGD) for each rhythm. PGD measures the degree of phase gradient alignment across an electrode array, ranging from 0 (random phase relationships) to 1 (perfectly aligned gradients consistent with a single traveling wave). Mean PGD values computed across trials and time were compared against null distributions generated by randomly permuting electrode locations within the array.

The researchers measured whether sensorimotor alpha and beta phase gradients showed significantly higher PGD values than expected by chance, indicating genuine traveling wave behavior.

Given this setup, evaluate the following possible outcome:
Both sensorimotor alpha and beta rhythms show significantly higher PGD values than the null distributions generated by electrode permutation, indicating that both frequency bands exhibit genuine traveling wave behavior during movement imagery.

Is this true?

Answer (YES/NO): YES